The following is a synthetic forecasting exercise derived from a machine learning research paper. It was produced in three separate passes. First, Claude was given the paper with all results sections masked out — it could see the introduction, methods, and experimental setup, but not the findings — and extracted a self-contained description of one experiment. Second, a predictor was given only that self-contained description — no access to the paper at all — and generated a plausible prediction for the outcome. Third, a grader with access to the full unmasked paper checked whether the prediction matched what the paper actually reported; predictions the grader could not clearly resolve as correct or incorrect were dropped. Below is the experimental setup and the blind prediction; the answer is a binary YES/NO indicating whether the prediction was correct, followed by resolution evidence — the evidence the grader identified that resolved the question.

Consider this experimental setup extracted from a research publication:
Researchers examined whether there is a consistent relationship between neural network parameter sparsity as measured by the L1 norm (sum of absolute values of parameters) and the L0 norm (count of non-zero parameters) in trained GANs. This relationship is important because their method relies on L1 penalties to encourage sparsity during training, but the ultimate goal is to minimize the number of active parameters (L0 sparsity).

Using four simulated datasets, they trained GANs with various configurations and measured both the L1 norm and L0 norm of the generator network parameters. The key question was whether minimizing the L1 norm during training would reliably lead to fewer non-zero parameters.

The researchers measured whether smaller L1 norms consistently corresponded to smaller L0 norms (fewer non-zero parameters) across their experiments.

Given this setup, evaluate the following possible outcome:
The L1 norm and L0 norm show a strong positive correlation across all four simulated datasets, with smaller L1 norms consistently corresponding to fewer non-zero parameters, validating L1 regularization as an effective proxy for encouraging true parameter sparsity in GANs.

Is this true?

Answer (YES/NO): YES